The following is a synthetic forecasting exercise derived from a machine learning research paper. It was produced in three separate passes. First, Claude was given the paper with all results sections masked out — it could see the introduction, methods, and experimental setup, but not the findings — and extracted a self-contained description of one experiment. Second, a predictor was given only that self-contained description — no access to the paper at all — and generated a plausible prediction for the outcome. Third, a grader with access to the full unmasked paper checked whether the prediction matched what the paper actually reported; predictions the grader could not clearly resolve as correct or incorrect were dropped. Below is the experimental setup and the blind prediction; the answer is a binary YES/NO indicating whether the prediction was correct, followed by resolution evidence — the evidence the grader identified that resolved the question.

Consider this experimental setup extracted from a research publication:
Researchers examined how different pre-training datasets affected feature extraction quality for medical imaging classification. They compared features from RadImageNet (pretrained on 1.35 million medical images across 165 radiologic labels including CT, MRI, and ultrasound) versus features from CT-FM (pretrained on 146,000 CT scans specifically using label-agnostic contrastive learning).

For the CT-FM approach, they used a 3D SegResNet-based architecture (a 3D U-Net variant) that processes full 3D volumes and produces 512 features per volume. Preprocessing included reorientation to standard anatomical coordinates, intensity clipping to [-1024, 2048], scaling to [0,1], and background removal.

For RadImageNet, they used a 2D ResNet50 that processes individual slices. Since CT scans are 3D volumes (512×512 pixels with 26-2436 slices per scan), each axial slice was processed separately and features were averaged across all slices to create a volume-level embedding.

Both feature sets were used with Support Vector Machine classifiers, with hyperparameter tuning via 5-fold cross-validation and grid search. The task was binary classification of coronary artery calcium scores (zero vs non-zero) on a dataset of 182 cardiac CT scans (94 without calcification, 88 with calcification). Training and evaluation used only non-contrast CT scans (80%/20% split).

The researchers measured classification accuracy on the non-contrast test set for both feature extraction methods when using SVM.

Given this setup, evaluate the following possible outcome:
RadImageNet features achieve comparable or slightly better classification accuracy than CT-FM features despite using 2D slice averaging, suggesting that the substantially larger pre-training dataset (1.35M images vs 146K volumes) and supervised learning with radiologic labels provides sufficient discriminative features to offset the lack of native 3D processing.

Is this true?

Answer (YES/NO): NO